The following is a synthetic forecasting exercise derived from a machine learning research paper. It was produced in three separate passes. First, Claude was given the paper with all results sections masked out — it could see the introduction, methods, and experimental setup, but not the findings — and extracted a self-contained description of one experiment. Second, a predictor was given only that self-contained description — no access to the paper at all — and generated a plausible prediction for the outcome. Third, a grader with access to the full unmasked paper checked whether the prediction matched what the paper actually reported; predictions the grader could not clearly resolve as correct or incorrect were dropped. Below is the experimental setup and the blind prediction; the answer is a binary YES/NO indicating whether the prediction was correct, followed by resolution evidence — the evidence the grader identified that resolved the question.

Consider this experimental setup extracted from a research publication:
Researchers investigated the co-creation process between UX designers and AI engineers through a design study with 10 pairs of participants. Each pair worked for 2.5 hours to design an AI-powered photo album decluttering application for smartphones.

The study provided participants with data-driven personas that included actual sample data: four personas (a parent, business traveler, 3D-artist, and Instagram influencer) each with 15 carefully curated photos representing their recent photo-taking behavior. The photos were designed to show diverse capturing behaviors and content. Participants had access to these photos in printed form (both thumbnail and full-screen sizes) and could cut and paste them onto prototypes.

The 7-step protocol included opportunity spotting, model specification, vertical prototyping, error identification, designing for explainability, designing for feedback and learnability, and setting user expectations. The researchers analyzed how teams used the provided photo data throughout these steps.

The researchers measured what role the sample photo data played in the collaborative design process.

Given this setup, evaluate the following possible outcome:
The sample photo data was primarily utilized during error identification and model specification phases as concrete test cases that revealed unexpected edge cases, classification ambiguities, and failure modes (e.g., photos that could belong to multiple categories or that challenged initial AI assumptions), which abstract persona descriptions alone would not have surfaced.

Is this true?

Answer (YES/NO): NO